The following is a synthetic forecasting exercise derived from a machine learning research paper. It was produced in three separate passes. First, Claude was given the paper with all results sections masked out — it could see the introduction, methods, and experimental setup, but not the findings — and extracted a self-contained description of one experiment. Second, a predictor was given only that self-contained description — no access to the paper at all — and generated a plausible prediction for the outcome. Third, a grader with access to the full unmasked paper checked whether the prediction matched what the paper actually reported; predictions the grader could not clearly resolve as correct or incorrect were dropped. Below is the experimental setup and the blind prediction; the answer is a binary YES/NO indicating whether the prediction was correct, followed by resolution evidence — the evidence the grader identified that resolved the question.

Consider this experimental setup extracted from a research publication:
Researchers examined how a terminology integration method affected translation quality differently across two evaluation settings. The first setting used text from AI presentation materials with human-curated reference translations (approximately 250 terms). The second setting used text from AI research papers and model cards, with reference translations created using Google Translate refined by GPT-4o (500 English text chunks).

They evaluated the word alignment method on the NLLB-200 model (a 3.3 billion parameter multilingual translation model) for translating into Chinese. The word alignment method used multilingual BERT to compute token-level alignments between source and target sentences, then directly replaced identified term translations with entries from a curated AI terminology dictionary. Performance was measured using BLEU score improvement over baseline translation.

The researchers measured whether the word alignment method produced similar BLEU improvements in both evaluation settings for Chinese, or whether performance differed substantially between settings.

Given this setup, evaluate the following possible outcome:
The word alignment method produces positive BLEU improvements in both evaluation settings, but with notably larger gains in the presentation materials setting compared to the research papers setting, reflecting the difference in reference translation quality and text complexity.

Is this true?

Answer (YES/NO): NO